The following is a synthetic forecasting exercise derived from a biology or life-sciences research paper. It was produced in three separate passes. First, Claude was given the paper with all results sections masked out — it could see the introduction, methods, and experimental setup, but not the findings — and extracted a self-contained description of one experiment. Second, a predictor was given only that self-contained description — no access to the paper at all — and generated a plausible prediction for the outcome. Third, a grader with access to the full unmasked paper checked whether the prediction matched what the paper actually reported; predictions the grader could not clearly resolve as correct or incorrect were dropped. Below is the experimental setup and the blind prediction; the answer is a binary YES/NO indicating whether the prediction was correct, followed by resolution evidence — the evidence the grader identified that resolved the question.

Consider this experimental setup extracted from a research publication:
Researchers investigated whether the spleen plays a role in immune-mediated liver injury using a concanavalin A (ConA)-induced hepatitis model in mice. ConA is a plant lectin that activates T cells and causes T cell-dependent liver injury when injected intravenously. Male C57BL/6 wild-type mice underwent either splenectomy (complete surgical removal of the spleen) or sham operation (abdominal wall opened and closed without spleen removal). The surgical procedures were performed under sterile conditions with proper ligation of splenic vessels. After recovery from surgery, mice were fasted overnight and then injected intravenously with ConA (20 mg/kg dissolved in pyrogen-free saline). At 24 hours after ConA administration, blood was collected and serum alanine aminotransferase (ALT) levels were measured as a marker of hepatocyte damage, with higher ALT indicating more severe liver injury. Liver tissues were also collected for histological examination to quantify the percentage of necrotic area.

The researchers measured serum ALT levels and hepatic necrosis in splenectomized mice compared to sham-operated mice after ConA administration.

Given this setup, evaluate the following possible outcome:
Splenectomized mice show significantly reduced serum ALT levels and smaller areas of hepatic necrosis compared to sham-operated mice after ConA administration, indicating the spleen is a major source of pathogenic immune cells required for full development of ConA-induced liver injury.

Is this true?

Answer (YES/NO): NO